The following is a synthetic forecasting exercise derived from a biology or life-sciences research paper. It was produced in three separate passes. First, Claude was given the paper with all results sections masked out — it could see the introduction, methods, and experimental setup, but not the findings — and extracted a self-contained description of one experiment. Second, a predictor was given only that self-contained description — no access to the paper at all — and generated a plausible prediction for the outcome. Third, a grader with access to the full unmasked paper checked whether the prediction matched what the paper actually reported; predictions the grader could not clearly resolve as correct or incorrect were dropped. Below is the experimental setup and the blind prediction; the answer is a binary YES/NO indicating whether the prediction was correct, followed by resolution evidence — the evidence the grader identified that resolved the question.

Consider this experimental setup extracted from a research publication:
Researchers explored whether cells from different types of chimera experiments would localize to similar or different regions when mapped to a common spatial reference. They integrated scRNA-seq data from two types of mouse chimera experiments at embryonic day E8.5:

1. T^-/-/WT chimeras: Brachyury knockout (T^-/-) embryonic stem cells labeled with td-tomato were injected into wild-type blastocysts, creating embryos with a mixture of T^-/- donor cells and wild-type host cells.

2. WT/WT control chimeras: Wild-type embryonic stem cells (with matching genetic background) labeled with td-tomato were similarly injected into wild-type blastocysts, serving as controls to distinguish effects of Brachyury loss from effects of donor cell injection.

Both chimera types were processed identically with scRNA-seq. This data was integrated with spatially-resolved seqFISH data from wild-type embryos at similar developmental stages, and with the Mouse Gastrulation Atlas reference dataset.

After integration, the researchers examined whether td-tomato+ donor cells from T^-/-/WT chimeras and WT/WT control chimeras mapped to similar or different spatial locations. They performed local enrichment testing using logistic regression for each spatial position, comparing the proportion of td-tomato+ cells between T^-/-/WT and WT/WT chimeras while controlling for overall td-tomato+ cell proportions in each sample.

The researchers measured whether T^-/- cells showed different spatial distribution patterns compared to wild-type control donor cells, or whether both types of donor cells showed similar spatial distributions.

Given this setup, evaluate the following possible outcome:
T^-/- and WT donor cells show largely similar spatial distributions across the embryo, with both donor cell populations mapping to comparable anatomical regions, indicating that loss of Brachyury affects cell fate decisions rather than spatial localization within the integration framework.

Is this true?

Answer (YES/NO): NO